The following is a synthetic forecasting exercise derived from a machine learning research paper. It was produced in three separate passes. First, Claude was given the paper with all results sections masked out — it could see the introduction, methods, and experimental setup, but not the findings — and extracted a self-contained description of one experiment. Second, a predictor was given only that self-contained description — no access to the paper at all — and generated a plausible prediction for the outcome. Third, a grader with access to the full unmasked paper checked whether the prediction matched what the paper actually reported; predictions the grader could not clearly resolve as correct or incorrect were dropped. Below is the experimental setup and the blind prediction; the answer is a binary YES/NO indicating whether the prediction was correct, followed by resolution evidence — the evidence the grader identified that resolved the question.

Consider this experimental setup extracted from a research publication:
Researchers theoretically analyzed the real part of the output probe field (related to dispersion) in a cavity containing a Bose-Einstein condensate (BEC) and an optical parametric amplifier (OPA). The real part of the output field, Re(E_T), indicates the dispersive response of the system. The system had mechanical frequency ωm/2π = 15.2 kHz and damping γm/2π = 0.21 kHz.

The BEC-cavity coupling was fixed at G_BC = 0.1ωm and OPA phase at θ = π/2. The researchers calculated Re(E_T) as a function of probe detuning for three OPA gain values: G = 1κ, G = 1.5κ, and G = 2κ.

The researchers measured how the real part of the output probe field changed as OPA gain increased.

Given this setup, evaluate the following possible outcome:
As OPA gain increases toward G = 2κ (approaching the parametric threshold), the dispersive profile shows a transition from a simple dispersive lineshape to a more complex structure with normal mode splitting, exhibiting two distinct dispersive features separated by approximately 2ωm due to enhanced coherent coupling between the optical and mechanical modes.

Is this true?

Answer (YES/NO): NO